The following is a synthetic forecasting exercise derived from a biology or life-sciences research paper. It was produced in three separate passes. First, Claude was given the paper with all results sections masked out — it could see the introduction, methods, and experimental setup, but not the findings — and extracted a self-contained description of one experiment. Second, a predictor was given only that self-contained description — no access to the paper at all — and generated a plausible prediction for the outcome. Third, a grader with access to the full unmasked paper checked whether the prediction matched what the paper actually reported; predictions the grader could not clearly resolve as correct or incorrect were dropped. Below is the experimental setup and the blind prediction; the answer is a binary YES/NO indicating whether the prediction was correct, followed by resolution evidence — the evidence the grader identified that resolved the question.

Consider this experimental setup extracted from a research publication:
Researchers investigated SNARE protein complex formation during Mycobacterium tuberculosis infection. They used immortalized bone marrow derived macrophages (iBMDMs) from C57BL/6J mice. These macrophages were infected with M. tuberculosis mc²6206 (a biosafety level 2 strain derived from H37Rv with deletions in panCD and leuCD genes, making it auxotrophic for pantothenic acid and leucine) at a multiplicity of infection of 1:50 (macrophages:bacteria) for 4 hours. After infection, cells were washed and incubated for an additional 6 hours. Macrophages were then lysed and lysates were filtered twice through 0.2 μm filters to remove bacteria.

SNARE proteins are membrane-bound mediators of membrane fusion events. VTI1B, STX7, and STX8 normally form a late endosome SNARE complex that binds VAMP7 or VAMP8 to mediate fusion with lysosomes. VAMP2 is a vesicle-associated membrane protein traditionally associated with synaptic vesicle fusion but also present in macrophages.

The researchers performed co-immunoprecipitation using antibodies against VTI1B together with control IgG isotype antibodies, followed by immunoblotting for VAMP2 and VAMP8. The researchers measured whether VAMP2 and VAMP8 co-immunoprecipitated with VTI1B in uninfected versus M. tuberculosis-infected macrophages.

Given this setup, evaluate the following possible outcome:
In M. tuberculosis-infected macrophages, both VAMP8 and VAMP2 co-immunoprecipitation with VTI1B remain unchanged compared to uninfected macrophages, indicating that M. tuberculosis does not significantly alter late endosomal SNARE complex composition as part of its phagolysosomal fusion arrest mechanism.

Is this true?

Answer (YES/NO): NO